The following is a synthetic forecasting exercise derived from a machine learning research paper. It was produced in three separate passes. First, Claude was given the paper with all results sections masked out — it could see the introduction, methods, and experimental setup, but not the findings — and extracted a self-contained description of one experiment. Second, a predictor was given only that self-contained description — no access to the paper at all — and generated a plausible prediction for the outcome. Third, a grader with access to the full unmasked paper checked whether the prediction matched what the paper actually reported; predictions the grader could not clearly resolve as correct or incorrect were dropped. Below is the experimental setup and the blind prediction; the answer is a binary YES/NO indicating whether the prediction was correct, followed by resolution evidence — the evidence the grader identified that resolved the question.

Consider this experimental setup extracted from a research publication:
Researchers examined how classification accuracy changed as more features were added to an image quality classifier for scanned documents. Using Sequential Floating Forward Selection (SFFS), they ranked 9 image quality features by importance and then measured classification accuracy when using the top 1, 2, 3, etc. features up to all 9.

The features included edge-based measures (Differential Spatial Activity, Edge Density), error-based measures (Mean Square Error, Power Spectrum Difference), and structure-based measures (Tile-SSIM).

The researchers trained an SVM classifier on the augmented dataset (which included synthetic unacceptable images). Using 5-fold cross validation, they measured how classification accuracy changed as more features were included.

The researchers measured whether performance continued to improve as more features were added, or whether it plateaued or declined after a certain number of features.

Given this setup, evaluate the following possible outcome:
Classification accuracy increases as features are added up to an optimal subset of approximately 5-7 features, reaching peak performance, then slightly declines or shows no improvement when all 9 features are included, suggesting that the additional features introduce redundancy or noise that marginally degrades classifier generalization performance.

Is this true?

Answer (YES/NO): NO